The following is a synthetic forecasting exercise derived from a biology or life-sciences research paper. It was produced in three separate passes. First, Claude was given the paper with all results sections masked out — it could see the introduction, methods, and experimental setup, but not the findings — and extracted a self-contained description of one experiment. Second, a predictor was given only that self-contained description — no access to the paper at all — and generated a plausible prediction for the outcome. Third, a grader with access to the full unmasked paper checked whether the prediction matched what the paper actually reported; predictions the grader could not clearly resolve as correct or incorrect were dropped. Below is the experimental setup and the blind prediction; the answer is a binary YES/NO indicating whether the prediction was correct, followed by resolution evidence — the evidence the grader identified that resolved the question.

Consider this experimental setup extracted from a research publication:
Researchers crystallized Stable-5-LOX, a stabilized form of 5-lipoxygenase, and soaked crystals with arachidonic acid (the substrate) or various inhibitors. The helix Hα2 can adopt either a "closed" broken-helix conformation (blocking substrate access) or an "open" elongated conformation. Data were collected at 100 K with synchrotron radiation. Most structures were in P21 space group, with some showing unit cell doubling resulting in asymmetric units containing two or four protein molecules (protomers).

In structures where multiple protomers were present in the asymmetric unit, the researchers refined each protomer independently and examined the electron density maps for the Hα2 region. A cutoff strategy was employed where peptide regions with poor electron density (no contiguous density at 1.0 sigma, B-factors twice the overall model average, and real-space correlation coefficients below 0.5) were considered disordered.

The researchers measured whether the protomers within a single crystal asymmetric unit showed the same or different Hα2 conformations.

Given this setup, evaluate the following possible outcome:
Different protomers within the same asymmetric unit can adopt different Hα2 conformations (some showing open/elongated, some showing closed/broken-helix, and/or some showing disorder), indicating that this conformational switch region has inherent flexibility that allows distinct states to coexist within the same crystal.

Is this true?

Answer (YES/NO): YES